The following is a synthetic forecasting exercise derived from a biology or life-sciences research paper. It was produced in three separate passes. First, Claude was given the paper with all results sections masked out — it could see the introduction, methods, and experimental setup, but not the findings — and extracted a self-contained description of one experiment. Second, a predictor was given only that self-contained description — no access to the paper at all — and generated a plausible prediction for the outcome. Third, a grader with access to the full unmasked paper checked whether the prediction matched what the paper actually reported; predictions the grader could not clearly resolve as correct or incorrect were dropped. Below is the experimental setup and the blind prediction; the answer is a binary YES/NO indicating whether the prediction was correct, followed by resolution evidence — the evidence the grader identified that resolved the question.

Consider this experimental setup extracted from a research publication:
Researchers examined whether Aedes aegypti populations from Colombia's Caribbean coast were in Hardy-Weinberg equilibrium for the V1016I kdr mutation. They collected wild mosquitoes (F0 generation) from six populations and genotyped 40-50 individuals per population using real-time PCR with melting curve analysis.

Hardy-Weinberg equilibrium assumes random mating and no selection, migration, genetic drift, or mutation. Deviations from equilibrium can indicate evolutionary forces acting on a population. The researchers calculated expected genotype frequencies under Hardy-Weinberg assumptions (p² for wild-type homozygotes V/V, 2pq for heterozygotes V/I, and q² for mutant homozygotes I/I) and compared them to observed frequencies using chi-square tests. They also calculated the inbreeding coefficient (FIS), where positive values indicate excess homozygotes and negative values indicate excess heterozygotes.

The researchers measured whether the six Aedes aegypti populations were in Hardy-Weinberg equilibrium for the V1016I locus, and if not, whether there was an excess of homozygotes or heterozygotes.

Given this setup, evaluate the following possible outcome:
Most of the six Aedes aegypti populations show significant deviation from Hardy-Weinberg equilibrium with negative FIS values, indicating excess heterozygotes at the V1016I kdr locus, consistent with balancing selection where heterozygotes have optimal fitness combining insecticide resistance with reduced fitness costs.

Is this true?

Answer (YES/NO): NO